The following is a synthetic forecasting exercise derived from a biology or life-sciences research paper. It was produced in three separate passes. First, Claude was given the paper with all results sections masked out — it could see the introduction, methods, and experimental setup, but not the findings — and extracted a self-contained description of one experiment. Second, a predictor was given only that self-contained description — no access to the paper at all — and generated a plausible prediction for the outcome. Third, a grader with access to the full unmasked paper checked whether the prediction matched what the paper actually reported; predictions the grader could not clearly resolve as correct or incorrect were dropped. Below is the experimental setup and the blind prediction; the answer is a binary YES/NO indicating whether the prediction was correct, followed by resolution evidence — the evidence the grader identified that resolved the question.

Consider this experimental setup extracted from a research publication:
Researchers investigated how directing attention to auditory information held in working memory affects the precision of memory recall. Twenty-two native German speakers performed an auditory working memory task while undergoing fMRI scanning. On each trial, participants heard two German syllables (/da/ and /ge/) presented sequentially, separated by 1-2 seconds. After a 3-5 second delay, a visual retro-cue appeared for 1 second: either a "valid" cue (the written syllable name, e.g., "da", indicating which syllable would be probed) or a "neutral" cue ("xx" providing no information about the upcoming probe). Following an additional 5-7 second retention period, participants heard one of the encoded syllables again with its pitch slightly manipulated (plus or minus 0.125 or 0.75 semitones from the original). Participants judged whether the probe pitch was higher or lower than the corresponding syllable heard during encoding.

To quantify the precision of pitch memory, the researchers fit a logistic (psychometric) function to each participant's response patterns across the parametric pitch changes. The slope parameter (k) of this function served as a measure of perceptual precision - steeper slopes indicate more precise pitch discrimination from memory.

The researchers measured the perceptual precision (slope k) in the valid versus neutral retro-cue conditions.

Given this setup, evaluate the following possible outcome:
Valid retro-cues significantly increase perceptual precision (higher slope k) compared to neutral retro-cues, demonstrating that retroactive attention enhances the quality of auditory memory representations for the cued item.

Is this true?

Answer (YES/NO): YES